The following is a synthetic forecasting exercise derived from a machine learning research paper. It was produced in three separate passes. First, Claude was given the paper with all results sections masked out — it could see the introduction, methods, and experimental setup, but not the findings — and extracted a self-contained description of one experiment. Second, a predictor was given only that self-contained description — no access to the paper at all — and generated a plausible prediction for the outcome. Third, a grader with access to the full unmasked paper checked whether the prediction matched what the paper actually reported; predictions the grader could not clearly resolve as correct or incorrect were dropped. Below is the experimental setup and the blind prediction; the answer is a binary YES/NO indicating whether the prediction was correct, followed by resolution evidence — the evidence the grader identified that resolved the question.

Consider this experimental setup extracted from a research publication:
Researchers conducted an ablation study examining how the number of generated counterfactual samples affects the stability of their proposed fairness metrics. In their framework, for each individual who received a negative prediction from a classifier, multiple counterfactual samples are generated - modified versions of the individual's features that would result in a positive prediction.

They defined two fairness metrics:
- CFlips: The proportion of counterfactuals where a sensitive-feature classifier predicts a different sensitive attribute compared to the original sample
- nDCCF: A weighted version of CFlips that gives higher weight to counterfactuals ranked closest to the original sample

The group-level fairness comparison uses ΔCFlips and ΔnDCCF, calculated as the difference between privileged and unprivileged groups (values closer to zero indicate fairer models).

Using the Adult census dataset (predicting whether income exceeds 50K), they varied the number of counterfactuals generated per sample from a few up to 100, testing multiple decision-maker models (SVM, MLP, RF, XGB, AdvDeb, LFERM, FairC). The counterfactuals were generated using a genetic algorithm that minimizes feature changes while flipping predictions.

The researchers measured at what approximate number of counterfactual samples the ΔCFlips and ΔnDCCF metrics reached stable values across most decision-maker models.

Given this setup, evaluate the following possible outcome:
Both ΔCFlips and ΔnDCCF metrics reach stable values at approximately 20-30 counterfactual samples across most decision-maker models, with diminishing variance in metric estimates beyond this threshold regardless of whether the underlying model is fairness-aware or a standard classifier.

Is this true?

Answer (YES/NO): YES